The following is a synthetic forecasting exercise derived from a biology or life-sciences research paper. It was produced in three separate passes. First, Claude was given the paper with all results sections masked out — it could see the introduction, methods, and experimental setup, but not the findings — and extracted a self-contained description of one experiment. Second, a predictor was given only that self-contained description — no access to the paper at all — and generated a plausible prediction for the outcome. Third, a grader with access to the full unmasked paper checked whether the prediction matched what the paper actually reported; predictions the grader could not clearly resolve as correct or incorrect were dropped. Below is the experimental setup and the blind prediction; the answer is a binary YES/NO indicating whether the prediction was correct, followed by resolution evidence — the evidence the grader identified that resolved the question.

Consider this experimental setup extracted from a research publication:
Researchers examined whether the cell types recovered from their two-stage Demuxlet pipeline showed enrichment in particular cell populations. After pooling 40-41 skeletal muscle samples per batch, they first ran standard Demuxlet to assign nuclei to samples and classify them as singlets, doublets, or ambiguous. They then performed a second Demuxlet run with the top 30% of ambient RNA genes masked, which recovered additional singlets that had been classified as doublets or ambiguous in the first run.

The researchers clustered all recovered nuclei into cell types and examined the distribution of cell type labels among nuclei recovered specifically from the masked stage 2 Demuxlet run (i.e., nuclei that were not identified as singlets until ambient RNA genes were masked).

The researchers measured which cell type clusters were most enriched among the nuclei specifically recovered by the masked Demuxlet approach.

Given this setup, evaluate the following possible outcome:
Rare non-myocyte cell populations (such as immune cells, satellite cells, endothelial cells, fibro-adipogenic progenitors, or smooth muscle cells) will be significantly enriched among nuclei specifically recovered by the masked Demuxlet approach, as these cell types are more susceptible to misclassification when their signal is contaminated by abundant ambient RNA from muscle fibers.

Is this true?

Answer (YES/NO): YES